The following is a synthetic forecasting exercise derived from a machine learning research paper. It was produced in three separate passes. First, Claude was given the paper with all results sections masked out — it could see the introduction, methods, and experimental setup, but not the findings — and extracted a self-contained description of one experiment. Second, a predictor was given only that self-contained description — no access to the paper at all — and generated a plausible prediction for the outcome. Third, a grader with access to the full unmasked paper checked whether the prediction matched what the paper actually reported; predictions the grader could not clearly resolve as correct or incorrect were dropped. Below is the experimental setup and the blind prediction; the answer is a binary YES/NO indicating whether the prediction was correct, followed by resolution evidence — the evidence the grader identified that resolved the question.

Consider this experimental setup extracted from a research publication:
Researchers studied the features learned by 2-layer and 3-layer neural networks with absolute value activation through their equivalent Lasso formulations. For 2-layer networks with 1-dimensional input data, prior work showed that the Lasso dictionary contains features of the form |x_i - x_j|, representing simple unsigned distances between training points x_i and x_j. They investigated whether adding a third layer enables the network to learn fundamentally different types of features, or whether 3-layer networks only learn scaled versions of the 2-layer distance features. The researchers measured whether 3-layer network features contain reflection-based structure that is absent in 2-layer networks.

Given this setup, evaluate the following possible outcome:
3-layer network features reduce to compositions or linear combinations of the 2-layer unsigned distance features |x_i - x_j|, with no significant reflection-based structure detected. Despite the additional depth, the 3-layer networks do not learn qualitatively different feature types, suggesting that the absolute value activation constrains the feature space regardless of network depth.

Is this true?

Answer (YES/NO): NO